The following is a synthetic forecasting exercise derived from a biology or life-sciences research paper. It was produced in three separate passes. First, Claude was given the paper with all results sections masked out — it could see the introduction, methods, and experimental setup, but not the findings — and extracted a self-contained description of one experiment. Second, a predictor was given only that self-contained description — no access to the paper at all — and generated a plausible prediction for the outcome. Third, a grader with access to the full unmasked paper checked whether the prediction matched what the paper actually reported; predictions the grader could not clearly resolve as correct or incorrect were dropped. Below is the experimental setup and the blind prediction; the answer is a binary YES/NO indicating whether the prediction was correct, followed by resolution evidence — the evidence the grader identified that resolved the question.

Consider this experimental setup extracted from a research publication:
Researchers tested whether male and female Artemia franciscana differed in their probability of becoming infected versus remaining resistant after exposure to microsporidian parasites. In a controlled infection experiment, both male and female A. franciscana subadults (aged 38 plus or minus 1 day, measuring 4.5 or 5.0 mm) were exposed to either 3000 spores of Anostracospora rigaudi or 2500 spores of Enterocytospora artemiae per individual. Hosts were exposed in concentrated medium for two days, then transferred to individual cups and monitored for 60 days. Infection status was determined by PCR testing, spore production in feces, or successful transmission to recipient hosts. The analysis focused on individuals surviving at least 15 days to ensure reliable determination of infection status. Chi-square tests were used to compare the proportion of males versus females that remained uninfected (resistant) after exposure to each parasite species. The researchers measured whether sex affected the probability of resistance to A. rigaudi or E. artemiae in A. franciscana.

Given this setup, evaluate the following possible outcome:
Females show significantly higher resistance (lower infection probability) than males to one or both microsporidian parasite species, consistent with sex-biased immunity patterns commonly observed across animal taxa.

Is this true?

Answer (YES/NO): NO